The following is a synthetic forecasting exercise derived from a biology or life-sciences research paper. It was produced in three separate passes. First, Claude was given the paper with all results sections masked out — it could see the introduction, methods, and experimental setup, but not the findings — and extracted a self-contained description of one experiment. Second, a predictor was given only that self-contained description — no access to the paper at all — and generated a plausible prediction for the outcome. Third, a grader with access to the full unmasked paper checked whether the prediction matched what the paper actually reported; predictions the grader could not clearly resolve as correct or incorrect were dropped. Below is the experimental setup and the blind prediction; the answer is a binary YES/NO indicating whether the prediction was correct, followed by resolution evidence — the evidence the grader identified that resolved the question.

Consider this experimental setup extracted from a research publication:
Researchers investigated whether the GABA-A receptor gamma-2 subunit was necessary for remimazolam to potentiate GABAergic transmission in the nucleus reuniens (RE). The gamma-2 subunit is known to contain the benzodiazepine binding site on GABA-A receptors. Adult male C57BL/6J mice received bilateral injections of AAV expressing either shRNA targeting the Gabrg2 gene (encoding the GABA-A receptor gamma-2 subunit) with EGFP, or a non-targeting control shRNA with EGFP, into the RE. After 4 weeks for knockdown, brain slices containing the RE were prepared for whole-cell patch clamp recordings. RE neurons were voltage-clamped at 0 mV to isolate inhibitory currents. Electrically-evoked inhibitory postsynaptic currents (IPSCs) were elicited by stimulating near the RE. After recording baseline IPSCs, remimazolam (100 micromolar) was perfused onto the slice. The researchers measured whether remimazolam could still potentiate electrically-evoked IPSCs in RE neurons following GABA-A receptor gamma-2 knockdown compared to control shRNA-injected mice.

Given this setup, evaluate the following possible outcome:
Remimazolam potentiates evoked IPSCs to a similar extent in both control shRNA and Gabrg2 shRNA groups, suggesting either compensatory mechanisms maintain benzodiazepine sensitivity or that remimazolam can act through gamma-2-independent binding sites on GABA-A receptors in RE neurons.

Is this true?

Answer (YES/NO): NO